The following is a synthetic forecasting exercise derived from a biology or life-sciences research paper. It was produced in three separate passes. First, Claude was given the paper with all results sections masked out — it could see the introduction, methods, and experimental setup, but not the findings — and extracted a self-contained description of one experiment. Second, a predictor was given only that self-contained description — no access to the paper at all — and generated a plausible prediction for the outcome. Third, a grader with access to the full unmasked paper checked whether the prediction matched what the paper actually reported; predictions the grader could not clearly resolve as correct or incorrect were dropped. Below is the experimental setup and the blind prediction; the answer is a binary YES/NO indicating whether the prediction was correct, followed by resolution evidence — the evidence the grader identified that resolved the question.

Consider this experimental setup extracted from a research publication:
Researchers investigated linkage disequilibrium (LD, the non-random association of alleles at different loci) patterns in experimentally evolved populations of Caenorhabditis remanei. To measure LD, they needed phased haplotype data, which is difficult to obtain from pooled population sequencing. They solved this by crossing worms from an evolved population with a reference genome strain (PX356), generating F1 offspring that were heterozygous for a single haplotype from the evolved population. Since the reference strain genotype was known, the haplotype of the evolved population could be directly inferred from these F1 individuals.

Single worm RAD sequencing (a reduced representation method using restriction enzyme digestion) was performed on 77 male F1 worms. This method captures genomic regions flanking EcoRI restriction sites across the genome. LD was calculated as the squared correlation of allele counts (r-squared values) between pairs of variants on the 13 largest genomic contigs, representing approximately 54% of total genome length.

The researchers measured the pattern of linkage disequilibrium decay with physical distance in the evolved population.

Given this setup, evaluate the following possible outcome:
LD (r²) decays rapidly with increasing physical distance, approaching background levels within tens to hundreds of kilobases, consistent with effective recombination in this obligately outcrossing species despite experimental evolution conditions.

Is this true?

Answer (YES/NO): NO